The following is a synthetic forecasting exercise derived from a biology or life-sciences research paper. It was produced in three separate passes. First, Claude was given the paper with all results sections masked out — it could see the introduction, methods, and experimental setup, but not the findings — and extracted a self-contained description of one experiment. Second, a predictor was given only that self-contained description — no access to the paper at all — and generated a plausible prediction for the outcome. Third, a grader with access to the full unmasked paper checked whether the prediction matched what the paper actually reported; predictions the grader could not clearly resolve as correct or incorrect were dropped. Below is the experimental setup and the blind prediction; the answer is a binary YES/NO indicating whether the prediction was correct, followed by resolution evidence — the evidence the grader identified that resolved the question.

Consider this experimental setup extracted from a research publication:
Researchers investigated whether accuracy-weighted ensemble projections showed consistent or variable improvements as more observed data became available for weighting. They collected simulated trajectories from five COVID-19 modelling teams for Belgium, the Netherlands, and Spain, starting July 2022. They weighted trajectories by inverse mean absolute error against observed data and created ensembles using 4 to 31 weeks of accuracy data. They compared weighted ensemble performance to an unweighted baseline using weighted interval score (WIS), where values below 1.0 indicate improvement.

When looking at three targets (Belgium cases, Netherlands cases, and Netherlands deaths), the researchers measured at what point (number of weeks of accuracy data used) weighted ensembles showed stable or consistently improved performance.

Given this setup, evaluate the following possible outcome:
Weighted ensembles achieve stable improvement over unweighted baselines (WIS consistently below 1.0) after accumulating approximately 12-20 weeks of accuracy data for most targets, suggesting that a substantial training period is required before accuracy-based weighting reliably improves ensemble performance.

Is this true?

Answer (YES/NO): NO